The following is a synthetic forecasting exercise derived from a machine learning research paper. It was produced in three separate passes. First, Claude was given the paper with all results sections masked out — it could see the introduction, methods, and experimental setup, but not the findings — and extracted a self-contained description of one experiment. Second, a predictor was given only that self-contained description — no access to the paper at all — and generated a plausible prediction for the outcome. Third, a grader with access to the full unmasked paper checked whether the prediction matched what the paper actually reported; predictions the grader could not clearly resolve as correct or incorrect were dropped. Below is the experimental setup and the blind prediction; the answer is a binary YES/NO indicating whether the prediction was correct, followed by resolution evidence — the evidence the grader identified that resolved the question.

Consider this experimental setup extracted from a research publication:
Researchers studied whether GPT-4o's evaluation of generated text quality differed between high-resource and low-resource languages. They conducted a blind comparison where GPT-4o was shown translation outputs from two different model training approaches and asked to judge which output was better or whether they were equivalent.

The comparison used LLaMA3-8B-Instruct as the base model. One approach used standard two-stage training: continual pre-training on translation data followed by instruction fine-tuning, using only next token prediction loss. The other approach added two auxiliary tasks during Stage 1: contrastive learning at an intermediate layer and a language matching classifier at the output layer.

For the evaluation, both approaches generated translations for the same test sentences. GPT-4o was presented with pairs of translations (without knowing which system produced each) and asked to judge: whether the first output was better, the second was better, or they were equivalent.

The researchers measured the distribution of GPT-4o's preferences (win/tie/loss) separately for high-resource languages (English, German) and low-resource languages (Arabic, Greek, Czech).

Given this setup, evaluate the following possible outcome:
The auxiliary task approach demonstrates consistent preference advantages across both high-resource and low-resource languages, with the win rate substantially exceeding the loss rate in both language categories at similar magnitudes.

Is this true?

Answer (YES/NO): NO